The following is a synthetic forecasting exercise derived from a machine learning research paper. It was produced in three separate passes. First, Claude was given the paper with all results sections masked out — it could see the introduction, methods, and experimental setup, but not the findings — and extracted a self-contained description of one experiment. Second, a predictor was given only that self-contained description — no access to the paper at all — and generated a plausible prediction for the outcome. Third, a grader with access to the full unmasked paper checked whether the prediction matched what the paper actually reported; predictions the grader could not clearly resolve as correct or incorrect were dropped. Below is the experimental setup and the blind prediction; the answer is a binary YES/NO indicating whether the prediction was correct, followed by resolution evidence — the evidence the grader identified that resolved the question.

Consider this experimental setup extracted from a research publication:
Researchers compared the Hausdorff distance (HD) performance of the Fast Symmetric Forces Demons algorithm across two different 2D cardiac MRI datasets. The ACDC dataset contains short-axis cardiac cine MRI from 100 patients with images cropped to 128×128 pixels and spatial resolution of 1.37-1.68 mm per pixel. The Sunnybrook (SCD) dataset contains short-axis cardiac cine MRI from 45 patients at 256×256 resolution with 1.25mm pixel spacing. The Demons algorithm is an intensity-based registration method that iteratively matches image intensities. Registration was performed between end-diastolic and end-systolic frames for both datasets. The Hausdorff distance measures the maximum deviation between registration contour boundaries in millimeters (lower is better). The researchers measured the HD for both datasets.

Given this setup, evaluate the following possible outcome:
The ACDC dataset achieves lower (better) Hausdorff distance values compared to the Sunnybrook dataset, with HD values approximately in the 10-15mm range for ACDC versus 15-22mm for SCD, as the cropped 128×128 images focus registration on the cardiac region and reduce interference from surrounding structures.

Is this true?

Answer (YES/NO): NO